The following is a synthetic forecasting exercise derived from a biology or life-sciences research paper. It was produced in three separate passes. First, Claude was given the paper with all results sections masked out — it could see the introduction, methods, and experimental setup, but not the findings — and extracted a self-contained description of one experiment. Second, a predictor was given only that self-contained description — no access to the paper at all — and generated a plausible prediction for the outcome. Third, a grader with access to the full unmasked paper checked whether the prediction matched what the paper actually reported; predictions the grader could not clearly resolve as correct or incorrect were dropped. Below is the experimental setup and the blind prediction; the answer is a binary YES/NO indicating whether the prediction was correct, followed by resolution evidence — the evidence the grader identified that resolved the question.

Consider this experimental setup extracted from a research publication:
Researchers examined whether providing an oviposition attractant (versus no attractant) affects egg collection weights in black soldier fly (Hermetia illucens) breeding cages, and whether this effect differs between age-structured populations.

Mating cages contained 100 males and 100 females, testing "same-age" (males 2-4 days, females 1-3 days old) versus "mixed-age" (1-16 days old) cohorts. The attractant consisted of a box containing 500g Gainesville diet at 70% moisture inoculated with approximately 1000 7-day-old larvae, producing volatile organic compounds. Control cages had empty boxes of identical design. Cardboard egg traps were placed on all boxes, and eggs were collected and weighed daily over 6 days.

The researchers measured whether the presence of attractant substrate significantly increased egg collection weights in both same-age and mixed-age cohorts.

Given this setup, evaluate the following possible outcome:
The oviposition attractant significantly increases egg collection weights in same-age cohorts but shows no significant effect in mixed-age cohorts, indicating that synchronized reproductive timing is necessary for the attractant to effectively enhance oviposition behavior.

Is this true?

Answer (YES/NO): NO